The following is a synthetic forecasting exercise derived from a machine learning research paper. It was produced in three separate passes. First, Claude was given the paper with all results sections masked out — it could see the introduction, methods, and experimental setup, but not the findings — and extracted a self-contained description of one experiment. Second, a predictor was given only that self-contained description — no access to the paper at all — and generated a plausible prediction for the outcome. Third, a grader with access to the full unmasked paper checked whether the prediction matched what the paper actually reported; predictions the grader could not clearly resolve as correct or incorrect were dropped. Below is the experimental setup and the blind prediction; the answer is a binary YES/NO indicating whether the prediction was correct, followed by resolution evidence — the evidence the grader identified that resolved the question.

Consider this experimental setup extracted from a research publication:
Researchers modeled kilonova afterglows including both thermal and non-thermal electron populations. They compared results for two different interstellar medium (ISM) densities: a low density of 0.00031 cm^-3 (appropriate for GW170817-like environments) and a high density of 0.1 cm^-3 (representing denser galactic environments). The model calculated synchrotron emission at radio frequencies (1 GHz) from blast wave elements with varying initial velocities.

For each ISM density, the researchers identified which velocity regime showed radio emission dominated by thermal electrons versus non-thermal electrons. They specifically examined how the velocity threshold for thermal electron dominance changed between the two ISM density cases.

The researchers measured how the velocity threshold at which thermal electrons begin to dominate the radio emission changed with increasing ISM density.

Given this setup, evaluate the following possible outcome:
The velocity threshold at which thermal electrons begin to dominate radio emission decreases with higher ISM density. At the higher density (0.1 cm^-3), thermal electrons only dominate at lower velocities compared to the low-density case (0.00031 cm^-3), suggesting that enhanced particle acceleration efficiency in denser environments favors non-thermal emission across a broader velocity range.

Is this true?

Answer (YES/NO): NO